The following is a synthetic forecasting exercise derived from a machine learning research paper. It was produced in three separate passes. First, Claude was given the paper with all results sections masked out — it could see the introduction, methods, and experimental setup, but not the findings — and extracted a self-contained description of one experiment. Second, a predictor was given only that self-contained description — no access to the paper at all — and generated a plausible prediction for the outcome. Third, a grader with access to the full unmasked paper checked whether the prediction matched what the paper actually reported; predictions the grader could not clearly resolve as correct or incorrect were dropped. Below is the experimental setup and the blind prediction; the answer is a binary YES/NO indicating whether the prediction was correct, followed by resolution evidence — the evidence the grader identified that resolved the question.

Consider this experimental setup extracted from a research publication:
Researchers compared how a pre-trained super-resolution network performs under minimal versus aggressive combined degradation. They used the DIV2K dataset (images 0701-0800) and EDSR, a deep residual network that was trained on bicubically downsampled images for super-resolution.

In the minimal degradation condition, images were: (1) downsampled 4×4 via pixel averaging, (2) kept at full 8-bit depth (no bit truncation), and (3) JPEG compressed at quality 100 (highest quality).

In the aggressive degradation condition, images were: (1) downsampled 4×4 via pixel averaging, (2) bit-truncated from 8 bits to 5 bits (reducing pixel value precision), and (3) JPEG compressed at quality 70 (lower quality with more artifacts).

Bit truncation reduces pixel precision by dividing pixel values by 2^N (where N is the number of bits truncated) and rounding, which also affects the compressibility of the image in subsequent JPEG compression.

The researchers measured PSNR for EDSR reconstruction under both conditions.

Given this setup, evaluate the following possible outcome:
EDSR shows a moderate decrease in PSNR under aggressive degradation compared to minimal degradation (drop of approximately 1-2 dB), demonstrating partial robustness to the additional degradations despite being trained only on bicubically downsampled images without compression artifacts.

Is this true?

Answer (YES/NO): NO